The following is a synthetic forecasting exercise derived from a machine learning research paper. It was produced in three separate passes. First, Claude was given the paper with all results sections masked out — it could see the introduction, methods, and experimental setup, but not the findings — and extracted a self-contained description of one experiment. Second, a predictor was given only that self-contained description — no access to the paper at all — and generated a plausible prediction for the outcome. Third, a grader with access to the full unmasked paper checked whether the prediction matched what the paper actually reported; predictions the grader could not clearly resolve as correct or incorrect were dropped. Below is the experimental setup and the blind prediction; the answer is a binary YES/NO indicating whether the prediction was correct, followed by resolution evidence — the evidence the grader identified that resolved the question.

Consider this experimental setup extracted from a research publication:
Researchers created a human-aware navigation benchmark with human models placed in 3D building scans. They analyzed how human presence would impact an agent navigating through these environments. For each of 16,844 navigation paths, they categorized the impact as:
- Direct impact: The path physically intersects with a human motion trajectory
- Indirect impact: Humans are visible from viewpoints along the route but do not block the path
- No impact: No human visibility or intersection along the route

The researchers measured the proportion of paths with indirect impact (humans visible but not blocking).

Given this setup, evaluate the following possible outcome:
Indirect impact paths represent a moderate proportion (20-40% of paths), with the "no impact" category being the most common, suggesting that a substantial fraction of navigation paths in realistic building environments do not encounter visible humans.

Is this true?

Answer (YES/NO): NO